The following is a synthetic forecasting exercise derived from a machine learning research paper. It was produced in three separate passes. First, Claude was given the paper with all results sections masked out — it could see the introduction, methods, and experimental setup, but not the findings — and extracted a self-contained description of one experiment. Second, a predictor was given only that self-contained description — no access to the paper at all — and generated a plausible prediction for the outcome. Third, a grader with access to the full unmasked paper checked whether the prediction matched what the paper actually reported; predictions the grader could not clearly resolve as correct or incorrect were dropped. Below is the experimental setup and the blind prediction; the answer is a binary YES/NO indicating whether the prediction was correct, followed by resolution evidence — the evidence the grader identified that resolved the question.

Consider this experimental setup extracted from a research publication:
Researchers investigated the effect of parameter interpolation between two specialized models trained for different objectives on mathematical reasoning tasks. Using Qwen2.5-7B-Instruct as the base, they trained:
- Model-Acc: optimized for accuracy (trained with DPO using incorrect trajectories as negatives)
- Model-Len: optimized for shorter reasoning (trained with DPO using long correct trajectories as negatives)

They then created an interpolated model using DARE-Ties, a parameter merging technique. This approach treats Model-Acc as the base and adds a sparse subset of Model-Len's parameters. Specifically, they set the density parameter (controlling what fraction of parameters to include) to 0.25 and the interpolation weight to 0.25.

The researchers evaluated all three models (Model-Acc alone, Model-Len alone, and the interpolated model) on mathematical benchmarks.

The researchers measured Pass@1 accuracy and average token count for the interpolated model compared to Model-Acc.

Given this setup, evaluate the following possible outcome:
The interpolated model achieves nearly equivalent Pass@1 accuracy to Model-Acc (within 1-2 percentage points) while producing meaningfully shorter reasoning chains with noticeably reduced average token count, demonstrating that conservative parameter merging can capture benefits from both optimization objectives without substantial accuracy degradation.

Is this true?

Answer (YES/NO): YES